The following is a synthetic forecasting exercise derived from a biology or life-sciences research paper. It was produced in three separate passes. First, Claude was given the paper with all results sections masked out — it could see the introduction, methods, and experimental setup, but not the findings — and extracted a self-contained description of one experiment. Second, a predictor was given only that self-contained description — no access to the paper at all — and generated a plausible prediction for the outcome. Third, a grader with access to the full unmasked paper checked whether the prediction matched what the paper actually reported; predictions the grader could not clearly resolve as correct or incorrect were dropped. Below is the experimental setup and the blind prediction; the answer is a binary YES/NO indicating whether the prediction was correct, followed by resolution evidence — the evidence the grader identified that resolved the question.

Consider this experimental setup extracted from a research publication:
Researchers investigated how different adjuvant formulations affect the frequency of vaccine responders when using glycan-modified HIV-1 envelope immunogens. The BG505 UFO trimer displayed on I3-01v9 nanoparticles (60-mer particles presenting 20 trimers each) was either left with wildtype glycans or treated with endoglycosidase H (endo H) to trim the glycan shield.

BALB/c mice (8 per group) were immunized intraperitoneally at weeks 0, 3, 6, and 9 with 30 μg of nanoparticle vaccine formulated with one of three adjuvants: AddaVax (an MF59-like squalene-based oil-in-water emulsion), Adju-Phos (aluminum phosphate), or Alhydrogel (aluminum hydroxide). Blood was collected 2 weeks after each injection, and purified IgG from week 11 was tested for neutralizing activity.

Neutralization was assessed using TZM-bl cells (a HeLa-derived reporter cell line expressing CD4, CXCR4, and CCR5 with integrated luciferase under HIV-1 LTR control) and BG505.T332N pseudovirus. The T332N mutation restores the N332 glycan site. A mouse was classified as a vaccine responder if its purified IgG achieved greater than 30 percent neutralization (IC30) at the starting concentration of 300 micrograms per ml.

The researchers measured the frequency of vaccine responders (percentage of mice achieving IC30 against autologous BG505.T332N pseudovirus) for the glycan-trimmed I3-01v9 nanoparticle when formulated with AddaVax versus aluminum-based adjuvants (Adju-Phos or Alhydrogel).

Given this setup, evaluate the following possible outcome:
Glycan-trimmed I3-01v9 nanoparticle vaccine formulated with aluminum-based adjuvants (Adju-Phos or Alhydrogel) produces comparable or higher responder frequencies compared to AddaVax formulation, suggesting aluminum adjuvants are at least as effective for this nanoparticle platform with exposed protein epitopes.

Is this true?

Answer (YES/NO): YES